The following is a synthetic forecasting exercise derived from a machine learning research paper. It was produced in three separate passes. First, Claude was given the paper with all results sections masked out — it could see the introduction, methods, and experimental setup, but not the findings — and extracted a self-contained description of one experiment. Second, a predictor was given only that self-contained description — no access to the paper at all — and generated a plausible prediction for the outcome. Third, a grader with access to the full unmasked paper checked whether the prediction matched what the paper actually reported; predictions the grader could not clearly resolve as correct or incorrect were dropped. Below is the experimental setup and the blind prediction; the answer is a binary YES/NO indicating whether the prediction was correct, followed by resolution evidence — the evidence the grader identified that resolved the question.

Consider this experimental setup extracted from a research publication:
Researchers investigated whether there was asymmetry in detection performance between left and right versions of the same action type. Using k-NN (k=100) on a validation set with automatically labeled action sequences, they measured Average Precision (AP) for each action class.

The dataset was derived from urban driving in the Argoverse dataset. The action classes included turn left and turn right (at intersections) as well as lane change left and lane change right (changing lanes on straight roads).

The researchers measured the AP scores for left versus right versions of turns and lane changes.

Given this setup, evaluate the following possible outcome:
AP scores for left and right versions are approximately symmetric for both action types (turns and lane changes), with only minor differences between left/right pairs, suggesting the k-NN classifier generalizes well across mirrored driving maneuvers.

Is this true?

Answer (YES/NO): NO